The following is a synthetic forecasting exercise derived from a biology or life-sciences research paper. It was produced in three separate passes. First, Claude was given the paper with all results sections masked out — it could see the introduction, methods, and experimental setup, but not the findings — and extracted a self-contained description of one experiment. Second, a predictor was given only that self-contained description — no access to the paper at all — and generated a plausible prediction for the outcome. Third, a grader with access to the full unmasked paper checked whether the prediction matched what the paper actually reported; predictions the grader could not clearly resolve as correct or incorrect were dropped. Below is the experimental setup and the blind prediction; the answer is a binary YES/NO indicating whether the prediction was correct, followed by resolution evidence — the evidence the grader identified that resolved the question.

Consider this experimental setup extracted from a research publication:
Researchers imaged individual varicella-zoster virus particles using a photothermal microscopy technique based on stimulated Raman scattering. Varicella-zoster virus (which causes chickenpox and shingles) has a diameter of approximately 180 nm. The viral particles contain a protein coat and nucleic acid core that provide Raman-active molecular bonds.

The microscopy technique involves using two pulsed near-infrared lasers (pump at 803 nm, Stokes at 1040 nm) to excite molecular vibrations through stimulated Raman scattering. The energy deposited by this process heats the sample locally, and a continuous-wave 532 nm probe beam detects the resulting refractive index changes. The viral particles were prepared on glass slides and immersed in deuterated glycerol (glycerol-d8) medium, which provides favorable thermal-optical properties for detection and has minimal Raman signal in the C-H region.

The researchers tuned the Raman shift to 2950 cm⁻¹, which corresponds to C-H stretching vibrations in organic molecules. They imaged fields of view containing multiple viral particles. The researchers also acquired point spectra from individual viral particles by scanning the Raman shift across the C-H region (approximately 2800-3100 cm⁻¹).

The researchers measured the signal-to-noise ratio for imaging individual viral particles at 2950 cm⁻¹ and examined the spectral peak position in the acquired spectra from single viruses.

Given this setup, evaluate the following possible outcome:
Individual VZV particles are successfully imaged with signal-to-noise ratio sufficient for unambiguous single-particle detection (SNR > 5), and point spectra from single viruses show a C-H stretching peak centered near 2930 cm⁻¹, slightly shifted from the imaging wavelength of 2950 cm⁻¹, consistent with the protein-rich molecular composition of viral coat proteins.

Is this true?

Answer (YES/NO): NO